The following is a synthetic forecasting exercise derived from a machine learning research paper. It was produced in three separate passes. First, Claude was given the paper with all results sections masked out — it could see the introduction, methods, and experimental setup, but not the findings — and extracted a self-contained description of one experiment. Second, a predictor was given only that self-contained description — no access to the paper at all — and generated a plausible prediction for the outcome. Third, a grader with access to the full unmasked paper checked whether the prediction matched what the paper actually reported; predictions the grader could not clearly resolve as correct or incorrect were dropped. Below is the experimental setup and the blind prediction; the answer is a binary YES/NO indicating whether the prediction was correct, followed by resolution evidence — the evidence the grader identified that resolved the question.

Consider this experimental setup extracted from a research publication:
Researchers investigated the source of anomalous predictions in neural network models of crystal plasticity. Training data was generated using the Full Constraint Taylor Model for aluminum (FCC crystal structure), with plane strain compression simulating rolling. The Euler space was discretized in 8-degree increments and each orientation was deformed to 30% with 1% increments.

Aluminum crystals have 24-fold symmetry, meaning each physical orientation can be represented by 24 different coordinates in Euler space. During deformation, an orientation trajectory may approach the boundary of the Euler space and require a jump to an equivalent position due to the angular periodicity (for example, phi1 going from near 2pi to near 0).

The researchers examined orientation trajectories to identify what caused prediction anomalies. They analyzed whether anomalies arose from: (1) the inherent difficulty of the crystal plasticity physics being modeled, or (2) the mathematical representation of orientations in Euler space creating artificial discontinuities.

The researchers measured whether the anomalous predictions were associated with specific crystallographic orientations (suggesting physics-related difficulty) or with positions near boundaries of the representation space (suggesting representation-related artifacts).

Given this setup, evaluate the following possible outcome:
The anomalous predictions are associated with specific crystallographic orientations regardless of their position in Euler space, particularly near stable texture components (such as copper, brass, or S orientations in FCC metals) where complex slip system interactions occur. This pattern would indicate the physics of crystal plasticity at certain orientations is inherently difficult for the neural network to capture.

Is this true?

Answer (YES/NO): NO